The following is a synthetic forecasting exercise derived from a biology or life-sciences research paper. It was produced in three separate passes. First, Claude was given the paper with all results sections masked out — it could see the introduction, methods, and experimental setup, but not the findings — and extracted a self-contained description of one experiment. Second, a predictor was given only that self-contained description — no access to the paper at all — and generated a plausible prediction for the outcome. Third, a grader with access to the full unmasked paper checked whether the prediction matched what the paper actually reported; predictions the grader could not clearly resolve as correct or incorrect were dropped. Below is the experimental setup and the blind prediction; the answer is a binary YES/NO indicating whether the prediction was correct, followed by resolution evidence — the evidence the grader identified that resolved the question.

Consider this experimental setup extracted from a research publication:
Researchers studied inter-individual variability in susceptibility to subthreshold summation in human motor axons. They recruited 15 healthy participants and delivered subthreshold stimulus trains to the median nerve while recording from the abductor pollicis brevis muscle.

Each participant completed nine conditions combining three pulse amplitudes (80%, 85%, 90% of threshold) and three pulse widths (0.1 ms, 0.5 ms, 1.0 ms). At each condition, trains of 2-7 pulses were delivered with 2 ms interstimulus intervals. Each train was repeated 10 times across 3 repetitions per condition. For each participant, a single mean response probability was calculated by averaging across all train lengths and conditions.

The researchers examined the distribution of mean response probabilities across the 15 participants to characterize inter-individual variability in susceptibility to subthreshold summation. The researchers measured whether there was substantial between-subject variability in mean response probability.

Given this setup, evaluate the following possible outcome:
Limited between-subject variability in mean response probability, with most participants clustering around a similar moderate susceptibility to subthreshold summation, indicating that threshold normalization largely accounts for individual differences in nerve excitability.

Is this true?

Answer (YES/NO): NO